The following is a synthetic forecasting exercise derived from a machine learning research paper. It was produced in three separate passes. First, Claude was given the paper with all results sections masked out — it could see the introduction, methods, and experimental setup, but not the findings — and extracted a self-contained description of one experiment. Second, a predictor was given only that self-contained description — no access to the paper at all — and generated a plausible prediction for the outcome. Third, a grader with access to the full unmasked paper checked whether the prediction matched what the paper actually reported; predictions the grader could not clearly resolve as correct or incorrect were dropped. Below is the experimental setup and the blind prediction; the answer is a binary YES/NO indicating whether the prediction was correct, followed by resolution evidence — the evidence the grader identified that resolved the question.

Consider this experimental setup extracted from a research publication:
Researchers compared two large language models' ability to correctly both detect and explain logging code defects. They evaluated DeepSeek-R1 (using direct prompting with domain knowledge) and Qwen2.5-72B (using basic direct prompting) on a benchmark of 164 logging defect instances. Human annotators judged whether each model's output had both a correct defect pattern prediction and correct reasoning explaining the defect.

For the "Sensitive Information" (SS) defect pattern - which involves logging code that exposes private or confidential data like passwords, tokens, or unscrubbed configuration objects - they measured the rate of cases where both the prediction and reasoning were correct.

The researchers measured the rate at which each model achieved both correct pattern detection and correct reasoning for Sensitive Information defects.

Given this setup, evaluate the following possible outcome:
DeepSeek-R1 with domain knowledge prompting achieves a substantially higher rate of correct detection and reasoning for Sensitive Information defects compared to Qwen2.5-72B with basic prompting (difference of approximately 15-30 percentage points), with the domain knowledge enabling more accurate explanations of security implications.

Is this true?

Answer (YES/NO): NO